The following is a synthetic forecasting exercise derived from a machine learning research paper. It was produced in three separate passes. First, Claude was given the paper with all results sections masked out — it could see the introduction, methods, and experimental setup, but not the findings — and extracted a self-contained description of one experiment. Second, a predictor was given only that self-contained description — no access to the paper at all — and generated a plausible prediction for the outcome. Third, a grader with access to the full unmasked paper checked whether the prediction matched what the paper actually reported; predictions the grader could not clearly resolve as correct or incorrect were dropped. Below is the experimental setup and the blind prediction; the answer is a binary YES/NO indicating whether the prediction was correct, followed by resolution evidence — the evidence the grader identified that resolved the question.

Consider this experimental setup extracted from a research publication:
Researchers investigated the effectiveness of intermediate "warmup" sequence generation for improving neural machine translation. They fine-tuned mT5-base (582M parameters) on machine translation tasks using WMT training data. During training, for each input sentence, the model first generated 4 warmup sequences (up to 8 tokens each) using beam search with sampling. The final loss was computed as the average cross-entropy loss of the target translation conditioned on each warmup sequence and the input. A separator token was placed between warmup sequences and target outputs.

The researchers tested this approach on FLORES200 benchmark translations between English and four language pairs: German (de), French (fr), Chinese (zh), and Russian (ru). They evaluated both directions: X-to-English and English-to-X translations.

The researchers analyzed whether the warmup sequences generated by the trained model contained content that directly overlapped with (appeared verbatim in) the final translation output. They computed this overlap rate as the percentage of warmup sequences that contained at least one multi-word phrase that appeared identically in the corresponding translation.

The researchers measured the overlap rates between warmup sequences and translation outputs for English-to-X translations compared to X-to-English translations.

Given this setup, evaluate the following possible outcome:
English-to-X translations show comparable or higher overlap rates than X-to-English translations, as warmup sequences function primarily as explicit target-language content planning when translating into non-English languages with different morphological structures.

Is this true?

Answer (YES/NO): NO